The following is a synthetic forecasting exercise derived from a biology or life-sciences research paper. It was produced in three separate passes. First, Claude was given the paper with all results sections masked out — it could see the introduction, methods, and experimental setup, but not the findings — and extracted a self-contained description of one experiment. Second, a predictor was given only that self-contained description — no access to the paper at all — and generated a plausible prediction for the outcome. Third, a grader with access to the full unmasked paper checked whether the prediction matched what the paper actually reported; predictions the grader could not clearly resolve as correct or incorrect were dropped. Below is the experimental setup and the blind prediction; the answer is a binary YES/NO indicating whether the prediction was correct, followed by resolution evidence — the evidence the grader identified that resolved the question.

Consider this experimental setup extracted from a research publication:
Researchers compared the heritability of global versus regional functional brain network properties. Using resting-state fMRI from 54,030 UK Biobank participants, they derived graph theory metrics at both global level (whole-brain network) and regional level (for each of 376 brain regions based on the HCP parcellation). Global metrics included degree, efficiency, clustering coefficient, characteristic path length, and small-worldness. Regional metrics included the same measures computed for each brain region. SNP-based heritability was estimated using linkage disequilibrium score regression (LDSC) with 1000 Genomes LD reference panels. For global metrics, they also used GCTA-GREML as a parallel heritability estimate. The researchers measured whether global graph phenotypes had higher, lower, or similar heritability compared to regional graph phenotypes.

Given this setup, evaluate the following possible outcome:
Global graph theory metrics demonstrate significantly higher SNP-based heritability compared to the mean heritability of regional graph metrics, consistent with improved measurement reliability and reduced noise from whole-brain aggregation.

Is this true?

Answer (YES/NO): YES